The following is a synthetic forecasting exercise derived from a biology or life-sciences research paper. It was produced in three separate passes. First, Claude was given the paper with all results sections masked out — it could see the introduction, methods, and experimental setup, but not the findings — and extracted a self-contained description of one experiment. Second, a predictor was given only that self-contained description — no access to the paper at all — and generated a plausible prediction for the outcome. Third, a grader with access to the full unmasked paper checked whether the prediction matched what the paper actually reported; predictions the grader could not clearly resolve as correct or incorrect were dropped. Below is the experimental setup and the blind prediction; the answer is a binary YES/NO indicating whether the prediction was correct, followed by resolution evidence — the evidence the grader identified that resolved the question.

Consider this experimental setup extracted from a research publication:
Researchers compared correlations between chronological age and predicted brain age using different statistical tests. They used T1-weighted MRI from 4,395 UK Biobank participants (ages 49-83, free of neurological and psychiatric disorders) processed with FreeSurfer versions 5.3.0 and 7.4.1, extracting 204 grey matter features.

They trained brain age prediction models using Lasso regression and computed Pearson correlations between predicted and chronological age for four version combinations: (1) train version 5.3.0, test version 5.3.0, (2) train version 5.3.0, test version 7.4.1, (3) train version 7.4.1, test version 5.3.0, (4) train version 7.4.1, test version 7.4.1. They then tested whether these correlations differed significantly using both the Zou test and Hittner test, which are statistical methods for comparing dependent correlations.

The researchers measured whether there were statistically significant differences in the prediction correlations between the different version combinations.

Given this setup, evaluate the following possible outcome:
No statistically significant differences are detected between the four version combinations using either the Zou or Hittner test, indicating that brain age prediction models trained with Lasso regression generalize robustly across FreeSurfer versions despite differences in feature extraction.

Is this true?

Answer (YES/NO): NO